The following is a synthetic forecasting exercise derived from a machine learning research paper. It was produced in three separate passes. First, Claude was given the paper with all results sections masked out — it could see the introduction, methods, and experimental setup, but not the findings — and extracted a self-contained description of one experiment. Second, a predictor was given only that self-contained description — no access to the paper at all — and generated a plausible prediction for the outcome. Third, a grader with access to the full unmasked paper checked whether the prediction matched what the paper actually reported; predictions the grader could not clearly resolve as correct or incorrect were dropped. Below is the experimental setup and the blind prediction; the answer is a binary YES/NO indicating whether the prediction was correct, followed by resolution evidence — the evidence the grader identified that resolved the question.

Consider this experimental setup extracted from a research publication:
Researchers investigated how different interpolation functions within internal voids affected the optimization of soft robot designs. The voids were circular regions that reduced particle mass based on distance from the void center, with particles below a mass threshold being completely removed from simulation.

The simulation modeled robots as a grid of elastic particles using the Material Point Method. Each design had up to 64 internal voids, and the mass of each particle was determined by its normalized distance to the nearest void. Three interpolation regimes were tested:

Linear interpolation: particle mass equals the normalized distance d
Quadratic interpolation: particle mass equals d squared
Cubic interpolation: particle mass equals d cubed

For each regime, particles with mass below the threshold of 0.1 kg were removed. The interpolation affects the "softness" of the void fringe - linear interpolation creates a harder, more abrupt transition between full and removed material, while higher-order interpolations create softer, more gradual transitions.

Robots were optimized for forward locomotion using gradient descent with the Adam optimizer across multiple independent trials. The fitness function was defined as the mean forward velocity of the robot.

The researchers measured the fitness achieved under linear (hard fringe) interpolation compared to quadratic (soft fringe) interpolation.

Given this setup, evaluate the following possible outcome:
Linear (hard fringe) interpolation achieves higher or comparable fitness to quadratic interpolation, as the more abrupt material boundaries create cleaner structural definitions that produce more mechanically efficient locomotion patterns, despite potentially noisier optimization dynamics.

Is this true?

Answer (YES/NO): NO